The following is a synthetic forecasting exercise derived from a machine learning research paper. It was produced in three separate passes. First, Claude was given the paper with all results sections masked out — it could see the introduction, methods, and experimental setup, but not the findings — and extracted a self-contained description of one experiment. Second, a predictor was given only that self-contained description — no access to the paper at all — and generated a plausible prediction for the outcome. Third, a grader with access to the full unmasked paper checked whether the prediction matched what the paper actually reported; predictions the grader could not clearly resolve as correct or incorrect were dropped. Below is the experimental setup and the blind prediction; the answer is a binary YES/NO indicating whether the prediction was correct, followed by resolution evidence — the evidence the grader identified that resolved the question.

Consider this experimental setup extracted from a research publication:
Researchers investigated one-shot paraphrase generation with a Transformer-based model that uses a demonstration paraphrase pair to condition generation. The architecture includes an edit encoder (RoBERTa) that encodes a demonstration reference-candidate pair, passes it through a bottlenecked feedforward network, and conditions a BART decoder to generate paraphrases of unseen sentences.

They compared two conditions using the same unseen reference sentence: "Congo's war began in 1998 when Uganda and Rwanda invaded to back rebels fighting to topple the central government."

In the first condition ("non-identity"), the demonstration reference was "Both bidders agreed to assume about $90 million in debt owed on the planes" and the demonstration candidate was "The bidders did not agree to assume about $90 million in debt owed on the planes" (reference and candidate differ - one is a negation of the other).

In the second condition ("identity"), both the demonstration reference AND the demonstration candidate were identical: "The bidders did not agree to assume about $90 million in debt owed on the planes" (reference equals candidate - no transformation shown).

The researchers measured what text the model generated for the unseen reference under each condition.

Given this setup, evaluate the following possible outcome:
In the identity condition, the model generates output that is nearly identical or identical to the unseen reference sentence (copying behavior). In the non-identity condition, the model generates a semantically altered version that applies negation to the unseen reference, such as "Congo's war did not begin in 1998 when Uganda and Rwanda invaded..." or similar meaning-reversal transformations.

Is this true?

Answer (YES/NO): YES